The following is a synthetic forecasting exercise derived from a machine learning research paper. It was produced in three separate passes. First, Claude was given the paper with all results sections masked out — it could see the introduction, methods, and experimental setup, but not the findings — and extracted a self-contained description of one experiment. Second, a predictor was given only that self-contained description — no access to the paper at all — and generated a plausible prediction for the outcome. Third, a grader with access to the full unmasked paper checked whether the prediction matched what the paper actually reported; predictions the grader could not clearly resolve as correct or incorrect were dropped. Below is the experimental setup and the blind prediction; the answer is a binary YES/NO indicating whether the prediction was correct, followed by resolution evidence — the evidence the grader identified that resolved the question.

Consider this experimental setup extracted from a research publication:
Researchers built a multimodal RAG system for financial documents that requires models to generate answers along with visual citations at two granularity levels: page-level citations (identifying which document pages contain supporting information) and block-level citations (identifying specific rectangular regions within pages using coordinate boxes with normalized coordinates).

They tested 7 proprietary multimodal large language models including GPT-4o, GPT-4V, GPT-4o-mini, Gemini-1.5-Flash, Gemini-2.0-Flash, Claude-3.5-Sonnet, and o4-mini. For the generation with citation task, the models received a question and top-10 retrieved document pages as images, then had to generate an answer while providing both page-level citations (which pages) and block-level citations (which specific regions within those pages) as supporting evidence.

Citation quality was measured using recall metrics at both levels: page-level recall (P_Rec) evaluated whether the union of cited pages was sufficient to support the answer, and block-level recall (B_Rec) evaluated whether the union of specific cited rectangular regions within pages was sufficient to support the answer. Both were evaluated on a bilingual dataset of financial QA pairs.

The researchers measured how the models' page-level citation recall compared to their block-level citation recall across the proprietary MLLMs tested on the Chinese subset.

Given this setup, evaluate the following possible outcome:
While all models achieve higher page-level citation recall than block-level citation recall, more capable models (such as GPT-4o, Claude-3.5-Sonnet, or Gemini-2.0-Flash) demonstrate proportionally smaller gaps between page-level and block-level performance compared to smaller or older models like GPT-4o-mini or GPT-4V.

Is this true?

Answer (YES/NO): NO